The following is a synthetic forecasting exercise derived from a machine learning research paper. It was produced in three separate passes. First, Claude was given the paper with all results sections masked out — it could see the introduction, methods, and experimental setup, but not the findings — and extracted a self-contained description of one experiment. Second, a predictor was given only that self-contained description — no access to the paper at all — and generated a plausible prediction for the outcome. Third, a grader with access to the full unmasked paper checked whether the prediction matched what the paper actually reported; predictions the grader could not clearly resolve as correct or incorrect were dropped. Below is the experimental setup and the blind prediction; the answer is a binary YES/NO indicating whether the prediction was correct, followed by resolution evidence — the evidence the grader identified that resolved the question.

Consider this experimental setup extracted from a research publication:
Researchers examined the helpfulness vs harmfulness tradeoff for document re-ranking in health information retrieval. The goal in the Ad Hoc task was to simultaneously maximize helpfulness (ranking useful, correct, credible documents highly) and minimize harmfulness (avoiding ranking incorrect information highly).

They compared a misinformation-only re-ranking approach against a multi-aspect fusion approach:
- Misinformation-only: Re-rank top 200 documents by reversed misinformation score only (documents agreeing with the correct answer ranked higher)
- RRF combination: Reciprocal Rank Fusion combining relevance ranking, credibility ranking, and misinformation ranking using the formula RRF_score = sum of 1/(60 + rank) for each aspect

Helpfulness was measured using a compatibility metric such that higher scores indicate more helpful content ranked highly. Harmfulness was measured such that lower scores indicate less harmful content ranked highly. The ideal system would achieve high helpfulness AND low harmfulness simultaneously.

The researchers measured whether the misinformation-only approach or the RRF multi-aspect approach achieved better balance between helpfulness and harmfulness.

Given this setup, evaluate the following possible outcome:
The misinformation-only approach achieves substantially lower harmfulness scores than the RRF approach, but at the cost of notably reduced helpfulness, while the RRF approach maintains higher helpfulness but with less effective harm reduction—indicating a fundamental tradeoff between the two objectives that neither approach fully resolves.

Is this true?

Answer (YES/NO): NO